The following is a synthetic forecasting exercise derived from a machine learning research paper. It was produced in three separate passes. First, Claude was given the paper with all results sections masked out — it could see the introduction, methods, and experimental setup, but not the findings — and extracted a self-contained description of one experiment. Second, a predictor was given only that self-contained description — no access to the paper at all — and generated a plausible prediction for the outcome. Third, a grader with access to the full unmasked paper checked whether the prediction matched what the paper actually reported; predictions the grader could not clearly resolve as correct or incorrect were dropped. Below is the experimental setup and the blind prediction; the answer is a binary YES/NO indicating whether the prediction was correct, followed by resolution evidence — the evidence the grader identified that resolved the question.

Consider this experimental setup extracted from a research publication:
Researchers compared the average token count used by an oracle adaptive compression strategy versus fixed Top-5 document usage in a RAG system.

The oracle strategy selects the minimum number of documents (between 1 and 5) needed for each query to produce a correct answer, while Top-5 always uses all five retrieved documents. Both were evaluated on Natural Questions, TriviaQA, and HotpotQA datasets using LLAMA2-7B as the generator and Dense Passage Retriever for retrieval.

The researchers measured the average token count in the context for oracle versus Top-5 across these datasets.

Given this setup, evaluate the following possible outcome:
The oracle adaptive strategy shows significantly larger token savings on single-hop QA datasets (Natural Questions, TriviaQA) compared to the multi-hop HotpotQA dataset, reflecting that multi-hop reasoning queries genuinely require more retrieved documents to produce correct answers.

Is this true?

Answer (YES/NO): YES